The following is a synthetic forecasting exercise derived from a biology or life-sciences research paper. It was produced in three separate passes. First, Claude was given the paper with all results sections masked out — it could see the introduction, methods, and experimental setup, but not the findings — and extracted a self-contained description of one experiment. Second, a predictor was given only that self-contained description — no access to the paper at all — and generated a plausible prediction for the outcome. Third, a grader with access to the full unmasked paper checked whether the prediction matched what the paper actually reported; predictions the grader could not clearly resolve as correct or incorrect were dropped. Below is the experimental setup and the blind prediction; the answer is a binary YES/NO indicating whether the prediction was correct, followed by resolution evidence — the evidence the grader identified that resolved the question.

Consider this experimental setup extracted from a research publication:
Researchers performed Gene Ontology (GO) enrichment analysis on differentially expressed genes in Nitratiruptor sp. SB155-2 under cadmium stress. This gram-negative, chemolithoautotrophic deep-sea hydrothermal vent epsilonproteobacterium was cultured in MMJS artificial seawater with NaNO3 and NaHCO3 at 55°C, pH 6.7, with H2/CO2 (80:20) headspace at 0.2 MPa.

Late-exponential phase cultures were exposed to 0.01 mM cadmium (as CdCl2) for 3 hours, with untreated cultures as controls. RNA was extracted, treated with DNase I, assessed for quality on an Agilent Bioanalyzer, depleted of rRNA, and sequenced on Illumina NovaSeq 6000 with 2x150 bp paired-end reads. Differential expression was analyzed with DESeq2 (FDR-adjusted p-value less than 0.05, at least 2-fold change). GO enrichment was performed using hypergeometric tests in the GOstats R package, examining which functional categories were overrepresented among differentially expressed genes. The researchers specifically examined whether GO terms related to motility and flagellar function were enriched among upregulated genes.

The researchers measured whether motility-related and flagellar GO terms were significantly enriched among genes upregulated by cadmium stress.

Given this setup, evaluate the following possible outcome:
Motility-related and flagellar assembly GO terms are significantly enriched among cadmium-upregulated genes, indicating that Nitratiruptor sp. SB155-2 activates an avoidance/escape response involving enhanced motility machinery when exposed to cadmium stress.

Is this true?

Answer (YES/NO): YES